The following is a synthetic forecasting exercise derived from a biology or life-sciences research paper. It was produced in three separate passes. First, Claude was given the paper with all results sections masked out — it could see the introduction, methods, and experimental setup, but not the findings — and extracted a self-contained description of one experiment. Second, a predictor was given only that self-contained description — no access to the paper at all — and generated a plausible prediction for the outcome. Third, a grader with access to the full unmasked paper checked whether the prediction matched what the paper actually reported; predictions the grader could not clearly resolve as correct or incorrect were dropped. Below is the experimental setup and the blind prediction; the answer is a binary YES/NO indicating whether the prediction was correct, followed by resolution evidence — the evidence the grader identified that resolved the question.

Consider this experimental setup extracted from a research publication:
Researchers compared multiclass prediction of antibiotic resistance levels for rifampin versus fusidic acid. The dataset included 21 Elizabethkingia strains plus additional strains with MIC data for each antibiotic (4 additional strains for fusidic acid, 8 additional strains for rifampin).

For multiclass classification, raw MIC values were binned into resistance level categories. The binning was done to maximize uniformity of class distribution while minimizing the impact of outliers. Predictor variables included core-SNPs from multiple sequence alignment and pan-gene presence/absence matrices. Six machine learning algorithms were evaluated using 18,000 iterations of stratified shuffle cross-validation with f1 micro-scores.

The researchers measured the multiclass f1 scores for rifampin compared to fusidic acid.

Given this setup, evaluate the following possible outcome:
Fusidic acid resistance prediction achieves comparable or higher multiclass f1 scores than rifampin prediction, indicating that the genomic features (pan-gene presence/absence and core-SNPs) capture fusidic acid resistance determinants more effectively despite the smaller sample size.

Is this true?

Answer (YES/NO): NO